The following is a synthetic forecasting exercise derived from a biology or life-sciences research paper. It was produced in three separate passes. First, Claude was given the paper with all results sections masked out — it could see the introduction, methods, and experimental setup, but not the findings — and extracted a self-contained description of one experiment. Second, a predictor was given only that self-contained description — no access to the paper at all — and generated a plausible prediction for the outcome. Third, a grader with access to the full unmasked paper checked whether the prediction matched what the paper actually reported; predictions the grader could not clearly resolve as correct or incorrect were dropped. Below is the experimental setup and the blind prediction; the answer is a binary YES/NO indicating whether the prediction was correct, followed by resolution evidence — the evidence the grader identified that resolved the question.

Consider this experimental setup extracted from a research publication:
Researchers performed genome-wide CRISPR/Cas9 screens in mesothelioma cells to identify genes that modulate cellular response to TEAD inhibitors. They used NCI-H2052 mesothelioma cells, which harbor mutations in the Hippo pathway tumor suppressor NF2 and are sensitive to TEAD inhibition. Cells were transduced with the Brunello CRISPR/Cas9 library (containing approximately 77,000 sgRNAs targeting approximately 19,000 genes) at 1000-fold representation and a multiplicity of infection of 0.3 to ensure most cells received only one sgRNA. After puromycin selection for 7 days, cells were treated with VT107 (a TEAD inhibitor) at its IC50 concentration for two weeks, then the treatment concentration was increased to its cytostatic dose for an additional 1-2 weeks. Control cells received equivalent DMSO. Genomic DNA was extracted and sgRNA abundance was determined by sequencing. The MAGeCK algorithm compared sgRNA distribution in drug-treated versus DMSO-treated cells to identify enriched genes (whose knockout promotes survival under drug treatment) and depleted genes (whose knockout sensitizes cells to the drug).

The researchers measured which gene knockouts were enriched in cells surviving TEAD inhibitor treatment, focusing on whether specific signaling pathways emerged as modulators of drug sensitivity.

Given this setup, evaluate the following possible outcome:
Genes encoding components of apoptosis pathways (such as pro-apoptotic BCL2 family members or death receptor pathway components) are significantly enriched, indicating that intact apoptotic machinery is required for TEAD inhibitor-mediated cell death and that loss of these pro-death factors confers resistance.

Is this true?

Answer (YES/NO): NO